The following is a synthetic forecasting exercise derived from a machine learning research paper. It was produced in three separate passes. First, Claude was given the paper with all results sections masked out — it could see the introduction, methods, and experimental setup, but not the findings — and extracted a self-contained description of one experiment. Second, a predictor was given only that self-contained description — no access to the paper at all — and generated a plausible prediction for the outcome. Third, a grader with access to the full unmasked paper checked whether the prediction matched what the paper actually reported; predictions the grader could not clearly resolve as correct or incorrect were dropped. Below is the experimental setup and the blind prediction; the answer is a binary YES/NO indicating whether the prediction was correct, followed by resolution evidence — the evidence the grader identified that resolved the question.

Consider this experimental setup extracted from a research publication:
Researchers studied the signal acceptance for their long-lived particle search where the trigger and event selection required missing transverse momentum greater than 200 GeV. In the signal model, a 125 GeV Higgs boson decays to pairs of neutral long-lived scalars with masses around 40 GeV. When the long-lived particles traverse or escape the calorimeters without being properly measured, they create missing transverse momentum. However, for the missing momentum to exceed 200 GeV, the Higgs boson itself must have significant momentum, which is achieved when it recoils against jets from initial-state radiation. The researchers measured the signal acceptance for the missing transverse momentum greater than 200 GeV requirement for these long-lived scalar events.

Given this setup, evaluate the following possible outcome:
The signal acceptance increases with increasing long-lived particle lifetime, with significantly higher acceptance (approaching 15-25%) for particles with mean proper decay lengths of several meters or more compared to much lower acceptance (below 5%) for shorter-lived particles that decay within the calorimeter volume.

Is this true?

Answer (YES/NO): NO